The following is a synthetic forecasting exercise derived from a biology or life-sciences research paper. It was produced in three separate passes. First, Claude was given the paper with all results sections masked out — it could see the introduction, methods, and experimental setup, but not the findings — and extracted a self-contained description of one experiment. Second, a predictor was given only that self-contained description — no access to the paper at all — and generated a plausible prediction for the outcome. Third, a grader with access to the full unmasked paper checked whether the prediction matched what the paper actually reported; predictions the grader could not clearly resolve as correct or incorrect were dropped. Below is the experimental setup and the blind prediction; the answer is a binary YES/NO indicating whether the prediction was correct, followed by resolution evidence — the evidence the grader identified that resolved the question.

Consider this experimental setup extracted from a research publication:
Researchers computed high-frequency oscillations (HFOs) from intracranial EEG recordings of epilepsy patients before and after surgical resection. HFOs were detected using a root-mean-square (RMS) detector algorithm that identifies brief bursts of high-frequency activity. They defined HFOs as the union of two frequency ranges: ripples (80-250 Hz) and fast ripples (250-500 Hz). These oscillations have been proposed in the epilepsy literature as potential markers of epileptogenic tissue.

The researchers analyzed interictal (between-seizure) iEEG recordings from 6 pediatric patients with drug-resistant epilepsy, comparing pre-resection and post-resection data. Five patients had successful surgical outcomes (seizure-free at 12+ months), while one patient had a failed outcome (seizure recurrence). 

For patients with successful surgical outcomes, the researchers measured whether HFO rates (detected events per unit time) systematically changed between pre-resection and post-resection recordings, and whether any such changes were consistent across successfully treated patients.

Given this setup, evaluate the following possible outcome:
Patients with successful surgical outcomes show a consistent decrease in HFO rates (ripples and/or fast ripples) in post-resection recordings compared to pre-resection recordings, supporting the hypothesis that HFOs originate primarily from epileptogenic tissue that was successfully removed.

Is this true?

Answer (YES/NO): NO